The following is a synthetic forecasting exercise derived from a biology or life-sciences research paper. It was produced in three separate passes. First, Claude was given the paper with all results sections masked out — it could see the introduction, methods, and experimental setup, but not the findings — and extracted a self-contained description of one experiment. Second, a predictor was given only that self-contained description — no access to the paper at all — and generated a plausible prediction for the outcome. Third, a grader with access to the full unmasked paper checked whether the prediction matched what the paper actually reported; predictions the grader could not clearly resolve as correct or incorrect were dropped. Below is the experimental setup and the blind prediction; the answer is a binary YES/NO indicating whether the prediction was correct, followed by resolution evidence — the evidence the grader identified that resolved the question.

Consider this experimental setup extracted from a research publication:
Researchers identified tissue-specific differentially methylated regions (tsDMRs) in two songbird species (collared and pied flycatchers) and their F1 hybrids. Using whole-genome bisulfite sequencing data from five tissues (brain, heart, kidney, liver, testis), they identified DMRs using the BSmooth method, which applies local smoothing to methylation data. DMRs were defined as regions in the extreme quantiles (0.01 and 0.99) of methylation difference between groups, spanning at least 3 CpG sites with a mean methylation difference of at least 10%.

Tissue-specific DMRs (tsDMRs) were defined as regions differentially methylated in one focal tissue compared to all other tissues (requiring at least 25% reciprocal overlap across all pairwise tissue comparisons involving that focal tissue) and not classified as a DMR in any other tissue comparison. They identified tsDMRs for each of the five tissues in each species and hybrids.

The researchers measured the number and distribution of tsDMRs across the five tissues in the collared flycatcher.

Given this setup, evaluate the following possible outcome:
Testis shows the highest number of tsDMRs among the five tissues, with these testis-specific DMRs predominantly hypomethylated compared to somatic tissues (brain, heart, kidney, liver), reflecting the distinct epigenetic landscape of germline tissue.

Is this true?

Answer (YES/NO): NO